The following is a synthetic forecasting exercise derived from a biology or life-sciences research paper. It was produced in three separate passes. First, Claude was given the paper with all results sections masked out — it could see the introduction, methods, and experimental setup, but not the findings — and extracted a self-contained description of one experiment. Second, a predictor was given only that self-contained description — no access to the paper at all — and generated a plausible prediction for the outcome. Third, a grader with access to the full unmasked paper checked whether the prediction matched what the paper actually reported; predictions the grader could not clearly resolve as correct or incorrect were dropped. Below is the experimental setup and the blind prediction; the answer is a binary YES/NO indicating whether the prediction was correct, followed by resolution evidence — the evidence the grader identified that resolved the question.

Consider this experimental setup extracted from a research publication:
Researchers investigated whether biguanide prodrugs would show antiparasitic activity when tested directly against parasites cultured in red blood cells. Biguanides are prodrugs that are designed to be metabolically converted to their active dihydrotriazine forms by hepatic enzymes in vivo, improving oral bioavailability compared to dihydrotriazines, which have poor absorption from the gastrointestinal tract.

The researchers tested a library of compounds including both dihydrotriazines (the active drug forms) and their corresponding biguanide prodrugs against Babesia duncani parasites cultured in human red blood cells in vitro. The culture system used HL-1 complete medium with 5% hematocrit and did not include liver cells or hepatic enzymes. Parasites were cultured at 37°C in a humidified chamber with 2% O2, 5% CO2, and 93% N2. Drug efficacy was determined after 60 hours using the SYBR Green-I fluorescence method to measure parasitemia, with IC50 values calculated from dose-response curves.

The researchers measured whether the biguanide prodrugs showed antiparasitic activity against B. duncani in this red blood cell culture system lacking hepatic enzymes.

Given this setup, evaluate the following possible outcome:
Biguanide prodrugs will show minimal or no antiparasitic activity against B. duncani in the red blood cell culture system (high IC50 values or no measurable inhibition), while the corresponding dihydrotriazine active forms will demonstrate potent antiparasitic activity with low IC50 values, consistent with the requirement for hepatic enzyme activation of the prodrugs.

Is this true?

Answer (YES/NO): NO